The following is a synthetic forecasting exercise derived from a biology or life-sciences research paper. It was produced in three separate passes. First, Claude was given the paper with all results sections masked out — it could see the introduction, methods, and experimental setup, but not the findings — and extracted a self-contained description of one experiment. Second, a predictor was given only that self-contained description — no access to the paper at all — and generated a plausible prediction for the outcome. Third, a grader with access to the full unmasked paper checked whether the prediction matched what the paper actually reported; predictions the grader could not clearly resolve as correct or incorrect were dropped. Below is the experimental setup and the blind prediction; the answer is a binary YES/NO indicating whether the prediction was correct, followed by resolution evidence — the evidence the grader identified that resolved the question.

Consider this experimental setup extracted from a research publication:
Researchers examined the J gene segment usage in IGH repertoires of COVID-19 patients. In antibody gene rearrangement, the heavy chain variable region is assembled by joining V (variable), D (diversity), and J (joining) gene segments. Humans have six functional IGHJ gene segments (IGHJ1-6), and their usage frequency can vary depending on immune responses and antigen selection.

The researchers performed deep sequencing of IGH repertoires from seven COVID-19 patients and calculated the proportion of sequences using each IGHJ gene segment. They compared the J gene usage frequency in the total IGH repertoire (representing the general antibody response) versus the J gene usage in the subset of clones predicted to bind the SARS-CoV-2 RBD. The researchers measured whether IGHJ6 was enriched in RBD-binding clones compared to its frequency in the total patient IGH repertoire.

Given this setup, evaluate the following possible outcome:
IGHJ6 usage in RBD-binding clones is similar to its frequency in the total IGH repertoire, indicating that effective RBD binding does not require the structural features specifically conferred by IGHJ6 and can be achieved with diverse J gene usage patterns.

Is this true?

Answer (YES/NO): NO